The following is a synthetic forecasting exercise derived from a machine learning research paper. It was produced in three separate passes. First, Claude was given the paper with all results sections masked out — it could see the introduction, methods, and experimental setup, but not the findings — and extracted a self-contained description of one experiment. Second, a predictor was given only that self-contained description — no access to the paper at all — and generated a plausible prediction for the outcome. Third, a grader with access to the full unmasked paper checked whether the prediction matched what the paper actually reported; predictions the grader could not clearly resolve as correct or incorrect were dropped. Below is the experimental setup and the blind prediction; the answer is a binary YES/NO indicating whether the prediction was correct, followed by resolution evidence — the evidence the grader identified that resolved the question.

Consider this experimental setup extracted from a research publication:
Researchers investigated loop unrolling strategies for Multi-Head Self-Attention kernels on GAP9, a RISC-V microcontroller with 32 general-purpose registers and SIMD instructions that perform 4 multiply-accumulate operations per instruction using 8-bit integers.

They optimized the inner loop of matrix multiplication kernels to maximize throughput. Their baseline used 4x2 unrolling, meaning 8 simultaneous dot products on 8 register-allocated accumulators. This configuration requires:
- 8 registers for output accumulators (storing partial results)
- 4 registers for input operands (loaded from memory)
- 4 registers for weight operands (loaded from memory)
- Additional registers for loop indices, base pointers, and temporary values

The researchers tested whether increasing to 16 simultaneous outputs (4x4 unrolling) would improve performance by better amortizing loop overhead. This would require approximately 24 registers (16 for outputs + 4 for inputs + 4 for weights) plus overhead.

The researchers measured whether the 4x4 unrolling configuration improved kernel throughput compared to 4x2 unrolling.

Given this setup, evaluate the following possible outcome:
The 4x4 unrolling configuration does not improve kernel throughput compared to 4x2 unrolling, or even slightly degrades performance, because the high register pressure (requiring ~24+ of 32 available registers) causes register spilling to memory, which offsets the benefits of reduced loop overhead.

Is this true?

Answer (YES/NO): YES